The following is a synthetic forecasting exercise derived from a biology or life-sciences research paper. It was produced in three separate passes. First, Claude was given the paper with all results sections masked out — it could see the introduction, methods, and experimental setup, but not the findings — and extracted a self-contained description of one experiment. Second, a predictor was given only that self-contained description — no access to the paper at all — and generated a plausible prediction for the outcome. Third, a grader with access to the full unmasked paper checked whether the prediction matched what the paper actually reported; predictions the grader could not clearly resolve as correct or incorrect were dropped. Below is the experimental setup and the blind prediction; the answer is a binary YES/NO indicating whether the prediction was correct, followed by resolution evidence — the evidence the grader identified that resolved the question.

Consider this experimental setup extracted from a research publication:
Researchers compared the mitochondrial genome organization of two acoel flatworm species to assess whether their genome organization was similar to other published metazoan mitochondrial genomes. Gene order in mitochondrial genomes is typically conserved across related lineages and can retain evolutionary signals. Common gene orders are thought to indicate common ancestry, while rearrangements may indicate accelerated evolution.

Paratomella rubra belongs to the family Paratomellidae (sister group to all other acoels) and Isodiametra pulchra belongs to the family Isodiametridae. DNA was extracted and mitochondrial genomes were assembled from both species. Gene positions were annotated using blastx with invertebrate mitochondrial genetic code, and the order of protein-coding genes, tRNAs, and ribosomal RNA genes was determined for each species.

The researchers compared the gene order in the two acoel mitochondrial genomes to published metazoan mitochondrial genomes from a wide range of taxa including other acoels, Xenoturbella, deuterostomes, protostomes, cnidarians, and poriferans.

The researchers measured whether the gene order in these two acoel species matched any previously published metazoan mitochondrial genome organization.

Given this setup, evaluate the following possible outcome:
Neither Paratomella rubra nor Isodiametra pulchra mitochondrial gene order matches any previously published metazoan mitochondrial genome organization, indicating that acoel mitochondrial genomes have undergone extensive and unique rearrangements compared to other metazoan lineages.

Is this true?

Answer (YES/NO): YES